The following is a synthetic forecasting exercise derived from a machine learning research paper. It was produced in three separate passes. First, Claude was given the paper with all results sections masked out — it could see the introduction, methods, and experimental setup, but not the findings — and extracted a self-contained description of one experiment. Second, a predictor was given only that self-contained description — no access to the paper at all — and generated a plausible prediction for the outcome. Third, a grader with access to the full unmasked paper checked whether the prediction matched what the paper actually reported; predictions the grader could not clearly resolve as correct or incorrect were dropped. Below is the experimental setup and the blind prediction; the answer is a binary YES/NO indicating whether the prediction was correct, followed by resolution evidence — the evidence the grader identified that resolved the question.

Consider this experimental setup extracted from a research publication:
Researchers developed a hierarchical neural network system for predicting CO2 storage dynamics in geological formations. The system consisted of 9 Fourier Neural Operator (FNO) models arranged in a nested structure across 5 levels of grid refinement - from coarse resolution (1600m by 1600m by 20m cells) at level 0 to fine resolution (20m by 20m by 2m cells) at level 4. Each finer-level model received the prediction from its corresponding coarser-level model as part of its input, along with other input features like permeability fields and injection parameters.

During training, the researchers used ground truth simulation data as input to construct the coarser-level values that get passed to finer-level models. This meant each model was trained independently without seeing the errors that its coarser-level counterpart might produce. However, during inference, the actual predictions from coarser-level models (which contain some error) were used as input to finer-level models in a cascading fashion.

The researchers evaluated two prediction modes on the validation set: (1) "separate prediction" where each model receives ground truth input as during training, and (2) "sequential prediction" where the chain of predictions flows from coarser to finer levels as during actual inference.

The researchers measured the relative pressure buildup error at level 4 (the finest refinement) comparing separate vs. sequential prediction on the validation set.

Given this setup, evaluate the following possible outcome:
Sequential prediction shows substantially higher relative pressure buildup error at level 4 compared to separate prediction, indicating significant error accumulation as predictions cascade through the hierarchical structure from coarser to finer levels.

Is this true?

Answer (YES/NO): YES